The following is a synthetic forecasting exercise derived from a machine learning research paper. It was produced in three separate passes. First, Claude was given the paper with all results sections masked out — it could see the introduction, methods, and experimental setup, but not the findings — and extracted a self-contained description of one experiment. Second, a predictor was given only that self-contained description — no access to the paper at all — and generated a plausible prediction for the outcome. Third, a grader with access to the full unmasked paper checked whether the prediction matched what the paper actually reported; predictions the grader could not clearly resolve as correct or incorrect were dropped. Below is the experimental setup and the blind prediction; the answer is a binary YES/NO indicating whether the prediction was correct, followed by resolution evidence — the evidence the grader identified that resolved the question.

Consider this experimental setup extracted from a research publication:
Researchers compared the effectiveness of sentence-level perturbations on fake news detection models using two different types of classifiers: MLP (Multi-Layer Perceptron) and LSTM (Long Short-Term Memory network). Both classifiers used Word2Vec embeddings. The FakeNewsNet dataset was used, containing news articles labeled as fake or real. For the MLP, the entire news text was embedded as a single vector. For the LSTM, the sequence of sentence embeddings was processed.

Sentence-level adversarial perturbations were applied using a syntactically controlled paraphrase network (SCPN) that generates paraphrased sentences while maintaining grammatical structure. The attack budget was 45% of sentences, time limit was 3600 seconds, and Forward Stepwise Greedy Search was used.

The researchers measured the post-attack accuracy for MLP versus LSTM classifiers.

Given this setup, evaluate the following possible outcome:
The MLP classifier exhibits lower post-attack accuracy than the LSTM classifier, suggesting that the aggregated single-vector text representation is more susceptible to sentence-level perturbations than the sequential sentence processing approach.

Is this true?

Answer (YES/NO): NO